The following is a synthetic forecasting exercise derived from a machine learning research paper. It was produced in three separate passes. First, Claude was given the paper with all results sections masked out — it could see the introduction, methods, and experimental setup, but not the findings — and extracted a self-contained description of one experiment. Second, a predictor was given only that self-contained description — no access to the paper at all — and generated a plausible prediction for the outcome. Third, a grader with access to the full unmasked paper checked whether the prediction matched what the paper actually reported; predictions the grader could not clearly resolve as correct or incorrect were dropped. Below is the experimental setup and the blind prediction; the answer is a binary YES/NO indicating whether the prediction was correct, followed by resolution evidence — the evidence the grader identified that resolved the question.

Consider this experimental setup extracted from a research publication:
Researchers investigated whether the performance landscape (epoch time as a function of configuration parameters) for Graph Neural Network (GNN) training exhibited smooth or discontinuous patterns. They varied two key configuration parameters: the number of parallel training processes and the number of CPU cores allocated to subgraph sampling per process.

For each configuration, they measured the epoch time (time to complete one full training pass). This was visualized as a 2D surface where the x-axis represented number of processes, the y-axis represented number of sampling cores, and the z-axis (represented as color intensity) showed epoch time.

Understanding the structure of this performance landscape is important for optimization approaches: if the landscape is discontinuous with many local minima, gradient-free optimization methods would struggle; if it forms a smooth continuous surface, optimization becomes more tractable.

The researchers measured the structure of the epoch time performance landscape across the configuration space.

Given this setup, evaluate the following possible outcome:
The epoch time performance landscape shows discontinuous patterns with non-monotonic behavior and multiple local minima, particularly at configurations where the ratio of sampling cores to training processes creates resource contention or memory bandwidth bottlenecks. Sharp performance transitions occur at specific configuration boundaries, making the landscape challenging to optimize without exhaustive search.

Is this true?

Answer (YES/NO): NO